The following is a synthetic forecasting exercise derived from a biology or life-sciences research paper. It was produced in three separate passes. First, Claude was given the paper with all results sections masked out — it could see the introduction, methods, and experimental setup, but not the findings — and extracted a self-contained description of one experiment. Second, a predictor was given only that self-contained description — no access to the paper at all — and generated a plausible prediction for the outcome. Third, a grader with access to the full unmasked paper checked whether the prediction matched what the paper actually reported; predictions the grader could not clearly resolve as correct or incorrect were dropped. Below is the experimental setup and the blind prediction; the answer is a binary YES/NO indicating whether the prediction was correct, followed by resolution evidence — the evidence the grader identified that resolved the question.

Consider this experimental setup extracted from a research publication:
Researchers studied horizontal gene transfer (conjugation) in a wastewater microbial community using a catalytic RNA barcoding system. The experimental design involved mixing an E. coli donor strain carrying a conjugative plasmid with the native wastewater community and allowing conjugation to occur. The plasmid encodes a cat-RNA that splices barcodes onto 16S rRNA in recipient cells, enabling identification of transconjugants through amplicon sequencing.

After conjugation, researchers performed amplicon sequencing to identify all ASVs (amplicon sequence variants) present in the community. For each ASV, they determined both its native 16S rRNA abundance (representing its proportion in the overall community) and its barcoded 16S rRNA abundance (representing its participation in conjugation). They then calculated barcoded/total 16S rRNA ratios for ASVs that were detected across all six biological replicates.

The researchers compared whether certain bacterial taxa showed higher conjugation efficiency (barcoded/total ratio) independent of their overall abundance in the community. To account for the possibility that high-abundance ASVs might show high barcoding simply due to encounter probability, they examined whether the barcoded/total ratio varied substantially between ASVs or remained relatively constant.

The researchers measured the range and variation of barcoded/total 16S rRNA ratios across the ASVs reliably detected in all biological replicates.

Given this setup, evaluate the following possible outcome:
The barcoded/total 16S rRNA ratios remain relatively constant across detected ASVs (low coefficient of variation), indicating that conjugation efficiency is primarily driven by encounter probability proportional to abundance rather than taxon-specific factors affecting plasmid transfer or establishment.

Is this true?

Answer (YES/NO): NO